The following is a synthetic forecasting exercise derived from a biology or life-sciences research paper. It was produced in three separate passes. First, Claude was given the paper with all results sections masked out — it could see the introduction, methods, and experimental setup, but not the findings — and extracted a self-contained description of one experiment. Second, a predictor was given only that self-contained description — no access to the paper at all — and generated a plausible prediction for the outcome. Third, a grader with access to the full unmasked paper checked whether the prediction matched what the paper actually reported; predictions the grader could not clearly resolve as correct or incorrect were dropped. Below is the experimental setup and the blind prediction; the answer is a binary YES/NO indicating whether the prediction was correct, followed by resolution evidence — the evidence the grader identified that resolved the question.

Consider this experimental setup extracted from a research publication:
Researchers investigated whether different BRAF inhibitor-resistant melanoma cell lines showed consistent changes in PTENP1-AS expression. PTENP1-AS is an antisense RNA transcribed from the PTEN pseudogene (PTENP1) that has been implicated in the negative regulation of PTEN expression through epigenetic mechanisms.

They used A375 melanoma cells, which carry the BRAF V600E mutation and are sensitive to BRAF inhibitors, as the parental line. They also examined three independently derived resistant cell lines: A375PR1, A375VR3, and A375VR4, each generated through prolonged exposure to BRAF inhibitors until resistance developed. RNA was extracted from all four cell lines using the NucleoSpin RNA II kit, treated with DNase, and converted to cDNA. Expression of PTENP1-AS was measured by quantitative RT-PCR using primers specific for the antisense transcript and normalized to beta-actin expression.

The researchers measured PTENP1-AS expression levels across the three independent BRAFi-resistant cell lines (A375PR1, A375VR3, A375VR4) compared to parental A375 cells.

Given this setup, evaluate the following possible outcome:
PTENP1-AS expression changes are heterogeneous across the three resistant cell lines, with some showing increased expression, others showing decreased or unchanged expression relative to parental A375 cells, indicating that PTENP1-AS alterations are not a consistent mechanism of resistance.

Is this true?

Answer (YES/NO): NO